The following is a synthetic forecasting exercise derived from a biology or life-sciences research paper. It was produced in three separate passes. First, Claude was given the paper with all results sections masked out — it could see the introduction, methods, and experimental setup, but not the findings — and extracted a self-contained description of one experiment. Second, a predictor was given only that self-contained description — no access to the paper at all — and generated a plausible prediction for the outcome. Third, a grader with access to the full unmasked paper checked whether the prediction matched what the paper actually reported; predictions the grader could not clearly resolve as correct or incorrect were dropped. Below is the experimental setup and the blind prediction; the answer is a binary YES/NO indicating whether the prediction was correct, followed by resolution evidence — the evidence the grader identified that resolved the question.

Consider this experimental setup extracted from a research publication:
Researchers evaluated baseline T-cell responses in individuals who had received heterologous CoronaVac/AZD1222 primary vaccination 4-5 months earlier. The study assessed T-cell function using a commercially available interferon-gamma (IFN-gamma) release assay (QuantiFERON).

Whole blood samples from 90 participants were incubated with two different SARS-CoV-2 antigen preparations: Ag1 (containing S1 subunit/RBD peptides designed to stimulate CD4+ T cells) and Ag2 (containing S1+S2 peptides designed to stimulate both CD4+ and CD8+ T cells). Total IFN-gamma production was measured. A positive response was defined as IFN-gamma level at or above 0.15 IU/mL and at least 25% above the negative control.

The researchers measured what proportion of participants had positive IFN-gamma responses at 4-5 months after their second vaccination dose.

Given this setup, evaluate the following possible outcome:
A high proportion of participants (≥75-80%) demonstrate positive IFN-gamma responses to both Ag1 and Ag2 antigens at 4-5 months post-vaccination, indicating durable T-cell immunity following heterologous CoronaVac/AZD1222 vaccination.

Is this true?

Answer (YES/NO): NO